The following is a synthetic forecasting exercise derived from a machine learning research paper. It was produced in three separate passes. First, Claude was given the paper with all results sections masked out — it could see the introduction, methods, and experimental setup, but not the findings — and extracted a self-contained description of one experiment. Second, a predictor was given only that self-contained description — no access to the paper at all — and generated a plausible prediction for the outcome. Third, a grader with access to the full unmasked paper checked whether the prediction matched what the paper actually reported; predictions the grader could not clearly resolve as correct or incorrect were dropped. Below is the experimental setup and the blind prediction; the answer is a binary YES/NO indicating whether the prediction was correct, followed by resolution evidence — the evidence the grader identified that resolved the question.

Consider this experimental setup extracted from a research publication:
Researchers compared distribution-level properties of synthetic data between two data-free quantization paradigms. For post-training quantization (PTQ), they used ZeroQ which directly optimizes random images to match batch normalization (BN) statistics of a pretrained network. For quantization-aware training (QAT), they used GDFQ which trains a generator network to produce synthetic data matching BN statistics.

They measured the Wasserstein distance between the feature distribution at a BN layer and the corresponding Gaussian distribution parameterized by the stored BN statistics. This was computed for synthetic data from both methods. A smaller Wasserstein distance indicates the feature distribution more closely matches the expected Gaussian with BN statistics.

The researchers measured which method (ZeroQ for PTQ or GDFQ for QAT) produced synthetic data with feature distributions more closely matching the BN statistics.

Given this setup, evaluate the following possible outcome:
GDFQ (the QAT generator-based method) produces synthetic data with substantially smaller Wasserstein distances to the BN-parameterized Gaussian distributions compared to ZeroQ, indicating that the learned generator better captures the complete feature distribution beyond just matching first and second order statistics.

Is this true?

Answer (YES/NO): NO